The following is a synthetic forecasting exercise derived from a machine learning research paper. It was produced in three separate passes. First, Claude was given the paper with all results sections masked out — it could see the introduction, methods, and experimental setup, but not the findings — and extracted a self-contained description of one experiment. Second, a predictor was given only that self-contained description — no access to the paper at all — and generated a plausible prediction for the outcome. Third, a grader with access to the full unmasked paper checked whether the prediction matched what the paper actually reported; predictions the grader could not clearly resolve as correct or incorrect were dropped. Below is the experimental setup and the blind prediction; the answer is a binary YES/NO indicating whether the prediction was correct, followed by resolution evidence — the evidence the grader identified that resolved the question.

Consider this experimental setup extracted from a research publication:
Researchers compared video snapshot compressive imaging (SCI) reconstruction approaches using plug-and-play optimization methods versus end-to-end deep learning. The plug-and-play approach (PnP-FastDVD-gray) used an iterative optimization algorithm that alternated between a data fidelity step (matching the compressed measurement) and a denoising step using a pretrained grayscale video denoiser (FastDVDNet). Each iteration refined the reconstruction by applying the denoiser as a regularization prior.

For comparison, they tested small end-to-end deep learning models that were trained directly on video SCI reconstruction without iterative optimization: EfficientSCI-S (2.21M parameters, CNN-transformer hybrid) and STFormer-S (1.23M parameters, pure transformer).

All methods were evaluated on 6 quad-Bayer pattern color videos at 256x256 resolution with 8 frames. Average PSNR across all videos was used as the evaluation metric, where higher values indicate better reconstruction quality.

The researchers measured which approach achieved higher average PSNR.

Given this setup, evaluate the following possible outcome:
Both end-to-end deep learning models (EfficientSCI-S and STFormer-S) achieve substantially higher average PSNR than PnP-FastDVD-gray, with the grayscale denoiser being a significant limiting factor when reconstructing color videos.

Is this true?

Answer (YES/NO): NO